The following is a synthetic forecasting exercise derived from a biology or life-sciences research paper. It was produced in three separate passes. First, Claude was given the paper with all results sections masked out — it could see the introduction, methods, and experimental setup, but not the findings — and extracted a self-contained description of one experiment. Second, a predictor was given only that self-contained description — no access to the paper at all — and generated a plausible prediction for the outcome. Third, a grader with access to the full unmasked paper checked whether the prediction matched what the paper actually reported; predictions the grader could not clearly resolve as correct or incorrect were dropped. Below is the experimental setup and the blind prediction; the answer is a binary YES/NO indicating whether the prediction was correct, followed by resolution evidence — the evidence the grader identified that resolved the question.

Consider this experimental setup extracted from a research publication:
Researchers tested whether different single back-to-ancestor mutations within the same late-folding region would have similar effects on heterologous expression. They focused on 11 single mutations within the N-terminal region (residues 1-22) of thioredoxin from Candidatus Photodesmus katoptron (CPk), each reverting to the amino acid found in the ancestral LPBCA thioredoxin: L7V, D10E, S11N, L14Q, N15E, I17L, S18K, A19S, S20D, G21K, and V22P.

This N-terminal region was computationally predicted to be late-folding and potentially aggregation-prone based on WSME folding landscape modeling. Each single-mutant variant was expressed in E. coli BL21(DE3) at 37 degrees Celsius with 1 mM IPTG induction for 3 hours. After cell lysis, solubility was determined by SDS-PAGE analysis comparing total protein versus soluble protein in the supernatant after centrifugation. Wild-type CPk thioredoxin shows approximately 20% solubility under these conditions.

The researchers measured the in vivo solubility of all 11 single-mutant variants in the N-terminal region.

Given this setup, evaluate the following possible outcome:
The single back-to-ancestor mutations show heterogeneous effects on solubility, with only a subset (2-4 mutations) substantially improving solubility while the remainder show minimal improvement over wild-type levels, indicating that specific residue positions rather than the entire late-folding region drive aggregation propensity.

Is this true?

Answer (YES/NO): NO